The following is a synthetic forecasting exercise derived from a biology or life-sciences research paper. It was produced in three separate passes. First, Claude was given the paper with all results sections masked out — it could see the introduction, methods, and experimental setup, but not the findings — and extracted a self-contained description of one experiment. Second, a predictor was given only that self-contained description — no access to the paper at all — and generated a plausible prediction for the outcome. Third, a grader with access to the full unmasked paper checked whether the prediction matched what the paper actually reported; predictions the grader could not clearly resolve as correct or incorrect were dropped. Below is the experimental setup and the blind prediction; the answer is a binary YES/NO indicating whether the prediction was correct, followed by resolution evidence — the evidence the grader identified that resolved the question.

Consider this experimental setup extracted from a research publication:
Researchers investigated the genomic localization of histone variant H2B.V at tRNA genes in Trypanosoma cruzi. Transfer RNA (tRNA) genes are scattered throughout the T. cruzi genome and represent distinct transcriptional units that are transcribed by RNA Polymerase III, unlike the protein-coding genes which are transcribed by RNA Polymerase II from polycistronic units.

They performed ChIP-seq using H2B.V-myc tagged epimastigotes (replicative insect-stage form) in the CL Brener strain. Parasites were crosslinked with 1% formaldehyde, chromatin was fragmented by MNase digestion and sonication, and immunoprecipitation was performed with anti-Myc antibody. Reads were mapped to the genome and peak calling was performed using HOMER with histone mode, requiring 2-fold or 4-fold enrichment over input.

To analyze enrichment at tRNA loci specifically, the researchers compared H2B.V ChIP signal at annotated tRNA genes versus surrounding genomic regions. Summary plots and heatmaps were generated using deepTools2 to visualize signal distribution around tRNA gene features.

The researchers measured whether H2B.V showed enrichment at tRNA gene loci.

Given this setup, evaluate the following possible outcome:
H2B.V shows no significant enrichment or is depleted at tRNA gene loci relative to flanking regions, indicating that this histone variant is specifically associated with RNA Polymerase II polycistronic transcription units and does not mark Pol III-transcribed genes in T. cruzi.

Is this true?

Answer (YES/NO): NO